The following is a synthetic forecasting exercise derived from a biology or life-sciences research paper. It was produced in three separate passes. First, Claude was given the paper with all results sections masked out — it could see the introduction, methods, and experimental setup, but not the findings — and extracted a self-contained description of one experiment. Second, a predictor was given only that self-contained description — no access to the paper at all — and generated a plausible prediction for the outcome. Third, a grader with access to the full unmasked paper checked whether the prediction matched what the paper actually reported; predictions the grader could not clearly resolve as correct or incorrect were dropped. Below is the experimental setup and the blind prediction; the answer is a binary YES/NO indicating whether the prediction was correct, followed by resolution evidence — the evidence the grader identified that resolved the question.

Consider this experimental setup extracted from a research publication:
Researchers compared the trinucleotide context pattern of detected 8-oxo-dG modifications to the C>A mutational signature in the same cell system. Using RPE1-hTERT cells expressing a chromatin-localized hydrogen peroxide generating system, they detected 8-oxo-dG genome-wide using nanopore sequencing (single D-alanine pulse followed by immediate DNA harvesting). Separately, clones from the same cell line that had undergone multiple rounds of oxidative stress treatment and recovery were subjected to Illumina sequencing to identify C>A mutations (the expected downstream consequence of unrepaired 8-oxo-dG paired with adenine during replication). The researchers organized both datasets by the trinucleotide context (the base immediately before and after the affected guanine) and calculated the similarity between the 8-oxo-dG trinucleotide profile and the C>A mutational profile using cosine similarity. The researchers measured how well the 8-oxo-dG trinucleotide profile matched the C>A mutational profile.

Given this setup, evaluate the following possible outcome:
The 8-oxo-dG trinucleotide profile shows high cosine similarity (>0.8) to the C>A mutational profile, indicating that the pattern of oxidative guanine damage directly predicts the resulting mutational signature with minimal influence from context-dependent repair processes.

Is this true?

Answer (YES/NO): NO